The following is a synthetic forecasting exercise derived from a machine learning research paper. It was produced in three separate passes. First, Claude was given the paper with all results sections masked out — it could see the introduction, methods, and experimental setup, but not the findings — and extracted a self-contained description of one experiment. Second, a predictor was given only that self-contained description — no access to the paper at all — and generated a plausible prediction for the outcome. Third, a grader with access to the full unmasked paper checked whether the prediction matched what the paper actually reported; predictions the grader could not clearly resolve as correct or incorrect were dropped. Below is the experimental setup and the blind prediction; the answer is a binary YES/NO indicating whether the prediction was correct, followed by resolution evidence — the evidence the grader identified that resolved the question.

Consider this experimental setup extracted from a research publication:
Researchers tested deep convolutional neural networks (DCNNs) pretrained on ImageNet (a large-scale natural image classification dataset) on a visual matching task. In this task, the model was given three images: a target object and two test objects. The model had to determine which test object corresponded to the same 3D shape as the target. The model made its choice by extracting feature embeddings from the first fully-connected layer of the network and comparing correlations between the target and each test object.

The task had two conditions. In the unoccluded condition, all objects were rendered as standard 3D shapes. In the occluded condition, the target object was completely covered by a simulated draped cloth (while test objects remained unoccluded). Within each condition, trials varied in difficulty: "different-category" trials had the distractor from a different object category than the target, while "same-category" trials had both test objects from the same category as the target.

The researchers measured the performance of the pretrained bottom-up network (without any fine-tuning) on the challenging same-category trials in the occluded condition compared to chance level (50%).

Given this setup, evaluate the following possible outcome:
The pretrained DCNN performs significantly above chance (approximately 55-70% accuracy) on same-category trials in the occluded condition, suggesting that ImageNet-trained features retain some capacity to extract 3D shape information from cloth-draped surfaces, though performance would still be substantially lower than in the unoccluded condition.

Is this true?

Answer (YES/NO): NO